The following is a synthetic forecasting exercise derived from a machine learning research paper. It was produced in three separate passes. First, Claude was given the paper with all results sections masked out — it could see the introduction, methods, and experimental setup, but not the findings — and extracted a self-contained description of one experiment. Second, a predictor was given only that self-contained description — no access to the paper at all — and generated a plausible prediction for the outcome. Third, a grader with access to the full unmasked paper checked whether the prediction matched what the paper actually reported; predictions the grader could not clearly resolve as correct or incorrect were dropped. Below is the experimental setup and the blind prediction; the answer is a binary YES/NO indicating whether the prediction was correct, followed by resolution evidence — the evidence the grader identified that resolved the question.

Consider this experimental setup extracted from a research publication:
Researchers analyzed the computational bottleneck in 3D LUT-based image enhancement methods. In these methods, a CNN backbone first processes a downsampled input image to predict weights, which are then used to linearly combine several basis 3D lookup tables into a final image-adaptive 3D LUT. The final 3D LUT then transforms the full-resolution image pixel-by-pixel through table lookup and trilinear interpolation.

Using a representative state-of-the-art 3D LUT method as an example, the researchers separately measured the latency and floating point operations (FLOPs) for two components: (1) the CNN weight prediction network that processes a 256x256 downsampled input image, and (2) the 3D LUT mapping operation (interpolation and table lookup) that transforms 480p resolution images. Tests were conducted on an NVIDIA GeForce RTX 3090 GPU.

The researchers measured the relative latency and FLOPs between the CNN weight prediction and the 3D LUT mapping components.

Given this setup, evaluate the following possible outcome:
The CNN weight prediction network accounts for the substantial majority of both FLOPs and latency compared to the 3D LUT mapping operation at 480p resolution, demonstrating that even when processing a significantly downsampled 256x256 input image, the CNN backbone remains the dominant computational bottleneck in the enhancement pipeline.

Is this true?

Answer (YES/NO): YES